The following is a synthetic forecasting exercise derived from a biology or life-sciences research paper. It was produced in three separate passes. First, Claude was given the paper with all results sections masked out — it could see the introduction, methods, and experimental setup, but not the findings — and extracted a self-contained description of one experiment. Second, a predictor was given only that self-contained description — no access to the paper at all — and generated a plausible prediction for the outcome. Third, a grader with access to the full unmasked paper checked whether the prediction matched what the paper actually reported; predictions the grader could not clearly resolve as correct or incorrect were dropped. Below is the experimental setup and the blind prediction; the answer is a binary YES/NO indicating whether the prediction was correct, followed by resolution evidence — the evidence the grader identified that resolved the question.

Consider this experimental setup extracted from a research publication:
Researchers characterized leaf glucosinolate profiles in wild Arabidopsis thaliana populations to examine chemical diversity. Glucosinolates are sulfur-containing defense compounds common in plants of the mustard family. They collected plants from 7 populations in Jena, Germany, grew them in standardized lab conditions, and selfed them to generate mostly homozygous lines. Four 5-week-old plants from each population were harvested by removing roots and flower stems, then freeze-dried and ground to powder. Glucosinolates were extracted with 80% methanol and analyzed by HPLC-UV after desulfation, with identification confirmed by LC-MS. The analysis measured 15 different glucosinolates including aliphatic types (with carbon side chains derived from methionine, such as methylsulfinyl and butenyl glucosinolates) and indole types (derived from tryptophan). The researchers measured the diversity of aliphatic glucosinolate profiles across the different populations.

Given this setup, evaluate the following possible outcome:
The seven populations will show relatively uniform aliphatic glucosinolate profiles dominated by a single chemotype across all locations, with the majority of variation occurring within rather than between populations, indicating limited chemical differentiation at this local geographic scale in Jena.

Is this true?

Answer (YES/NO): NO